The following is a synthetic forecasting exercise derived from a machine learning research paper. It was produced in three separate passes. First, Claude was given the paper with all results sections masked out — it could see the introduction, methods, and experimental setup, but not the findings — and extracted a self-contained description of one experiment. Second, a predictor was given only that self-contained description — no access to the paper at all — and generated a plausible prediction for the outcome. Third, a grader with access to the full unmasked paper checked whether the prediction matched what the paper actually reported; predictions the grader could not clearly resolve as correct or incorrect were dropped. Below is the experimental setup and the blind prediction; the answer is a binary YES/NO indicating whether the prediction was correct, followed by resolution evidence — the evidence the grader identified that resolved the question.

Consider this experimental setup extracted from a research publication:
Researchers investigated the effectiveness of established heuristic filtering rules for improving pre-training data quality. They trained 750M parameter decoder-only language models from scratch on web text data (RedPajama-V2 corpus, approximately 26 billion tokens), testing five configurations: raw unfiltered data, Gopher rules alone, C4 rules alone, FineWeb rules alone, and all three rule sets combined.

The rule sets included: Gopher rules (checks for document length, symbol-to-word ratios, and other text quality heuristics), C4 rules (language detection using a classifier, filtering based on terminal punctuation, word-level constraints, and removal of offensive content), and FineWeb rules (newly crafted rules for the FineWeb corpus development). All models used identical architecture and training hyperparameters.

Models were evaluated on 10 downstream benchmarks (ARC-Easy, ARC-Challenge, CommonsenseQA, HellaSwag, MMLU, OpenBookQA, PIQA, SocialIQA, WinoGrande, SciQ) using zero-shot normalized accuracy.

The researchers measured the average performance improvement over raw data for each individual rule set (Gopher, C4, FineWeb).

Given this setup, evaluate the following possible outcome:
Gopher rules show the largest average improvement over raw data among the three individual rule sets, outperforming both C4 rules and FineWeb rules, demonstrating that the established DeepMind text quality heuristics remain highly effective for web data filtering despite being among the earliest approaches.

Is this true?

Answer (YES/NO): NO